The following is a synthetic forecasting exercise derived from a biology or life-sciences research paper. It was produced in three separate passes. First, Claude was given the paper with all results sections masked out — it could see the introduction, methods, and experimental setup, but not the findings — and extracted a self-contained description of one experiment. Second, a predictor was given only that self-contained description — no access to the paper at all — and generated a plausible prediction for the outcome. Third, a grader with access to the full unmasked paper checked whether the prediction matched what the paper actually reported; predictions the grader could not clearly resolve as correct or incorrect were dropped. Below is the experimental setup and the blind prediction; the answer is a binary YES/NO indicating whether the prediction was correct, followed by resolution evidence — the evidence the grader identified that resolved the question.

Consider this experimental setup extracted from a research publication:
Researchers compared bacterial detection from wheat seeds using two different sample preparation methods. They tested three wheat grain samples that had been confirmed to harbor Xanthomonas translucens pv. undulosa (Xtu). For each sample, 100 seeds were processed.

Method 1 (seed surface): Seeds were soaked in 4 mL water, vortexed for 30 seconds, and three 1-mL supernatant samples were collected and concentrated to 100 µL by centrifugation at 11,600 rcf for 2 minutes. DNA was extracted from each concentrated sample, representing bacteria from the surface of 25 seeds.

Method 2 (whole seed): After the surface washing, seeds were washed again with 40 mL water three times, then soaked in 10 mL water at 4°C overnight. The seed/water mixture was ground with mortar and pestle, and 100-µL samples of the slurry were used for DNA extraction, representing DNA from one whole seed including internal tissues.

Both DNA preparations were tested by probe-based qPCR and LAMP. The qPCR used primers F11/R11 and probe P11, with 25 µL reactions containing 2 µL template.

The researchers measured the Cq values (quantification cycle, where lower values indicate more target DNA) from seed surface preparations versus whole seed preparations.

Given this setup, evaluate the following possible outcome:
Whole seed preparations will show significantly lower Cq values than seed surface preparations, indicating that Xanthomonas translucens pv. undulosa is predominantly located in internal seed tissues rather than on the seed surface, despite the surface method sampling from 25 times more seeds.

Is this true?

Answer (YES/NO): NO